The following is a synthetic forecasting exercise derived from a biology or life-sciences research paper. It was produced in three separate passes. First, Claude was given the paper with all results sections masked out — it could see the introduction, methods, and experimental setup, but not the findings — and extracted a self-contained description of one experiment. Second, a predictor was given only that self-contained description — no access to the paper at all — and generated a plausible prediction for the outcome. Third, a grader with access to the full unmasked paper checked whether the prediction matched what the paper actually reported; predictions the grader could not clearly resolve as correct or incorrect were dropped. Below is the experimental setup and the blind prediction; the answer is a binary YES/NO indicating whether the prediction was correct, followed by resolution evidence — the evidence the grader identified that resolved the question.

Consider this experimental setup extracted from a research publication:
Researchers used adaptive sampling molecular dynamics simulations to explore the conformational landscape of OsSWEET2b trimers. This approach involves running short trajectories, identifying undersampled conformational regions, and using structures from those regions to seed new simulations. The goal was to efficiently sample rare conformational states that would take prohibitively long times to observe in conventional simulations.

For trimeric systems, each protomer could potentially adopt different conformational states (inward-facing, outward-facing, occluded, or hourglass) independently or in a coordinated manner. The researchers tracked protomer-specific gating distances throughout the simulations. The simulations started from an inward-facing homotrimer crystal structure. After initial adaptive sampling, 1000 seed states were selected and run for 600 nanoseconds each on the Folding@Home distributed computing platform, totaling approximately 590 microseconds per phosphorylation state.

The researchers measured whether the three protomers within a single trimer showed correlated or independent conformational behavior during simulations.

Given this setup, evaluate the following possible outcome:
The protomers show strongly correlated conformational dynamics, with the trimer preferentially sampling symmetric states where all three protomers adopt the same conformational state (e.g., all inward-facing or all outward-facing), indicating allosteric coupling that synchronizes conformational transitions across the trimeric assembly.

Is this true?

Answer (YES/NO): NO